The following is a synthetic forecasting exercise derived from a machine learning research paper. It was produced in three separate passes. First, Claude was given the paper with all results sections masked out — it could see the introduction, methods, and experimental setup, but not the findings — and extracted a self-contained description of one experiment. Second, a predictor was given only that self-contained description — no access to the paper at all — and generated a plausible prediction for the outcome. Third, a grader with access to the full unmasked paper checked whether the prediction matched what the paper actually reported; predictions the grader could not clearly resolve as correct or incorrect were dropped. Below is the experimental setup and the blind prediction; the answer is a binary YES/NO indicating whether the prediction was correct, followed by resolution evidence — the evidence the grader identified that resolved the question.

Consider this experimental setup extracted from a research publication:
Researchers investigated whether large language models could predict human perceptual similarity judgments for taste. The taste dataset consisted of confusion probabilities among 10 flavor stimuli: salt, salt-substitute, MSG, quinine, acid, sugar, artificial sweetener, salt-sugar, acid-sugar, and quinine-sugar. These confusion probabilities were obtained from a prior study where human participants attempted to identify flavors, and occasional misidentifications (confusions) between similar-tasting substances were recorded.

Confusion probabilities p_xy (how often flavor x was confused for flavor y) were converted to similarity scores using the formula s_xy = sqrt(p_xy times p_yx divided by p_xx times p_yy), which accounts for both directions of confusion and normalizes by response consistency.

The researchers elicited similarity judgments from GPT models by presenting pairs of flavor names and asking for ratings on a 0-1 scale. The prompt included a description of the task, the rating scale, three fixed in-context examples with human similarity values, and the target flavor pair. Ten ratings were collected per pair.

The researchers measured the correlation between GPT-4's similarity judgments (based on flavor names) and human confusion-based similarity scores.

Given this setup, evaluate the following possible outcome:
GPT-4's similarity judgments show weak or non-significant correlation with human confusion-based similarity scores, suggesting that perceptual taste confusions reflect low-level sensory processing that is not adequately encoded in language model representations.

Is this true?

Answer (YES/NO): NO